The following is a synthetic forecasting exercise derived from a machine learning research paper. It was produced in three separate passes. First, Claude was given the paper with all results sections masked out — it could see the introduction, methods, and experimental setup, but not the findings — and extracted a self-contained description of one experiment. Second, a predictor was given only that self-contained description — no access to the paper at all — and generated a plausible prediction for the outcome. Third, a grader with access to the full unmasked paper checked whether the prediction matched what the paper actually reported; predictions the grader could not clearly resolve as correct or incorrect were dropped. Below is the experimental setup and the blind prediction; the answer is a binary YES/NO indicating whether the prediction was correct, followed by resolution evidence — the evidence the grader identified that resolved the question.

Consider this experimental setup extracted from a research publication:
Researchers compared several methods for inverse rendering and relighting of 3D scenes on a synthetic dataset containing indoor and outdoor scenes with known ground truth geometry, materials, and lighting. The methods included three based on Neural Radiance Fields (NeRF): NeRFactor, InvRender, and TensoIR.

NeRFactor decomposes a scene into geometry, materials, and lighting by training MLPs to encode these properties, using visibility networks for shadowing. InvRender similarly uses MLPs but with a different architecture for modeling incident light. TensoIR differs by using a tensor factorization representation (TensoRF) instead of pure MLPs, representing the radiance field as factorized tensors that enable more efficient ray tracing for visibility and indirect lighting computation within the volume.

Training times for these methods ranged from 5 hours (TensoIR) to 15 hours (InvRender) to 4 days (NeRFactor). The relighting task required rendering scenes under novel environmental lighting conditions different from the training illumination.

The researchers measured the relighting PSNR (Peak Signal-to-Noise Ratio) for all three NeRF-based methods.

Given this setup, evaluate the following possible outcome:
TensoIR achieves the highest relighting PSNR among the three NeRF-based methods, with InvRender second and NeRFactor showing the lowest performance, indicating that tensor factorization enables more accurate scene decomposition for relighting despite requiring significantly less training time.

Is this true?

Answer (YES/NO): NO